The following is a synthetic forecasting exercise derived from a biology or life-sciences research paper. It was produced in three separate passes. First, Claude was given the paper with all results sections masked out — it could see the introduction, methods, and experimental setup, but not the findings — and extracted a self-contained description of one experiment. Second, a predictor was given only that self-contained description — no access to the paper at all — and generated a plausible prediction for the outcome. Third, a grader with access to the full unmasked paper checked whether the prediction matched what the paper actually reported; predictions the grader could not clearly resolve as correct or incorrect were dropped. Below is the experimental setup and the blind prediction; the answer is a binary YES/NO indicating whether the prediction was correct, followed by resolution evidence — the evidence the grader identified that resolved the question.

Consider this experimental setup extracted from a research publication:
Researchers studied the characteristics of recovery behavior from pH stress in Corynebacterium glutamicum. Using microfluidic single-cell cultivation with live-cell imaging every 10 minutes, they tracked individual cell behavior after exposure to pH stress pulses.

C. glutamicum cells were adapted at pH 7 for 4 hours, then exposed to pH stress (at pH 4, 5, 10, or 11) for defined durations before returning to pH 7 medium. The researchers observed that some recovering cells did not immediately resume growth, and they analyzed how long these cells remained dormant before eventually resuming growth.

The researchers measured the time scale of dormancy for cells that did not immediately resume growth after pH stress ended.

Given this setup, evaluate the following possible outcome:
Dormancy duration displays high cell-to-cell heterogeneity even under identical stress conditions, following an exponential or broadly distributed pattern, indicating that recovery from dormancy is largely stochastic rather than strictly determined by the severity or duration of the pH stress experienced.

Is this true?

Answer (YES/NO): NO